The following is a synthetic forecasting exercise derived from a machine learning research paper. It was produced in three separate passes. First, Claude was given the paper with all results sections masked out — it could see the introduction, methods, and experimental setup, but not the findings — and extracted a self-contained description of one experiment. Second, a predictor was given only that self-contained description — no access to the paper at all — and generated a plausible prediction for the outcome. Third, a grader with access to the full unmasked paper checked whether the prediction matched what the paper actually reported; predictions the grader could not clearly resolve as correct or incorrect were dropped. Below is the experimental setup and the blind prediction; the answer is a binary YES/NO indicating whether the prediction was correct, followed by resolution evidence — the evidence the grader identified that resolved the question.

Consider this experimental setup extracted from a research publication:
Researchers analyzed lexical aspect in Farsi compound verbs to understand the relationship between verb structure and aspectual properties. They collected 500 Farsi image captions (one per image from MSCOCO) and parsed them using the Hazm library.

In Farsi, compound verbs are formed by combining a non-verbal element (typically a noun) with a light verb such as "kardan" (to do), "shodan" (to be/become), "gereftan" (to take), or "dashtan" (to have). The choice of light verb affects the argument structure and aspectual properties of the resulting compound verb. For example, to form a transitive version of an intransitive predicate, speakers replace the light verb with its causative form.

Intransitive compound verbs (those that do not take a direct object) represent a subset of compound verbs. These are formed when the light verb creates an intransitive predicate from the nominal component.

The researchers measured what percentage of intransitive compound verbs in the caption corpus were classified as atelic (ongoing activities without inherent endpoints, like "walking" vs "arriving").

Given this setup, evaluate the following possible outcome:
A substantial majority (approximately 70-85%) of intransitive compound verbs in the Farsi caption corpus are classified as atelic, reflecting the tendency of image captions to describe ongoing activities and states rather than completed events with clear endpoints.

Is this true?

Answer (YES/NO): NO